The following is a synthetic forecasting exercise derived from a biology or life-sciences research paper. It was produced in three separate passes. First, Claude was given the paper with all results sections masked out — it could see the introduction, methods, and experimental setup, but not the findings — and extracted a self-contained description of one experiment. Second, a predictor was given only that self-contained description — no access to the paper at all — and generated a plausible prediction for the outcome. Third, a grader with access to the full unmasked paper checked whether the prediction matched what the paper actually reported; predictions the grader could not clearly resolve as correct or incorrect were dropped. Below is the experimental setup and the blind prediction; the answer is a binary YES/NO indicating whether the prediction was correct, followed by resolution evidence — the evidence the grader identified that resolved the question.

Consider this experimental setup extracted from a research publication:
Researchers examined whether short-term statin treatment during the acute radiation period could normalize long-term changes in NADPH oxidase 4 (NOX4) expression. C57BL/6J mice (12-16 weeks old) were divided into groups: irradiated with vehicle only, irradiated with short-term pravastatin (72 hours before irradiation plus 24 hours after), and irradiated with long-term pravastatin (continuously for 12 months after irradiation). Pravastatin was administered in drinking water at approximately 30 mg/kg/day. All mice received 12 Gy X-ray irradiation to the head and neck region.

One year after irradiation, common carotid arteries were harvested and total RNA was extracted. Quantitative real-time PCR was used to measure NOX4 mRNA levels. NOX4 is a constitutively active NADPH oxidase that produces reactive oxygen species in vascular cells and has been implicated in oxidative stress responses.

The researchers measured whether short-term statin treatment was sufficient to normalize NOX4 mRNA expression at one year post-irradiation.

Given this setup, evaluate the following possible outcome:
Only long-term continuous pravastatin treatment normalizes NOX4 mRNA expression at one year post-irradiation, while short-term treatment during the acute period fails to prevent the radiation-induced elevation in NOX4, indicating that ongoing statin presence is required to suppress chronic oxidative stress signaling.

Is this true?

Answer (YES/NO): NO